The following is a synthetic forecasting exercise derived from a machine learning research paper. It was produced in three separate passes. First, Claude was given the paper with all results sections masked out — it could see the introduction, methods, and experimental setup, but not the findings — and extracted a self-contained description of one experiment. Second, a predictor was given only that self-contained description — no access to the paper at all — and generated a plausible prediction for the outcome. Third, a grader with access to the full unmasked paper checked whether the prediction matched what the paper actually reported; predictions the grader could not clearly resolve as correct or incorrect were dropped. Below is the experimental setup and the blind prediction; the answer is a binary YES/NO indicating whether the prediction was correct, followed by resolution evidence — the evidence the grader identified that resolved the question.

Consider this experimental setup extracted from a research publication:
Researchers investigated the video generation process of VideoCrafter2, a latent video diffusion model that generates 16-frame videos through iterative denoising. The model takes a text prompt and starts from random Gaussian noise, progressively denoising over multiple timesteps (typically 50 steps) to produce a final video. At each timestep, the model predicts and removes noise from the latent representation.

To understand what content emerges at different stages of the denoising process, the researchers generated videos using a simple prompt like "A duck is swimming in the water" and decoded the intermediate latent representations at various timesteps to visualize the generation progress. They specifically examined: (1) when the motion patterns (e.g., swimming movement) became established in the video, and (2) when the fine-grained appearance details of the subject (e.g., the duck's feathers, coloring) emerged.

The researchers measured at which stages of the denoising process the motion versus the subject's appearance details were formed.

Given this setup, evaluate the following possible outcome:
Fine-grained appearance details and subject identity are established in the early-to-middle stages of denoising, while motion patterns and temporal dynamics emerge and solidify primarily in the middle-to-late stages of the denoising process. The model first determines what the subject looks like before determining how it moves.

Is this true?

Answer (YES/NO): NO